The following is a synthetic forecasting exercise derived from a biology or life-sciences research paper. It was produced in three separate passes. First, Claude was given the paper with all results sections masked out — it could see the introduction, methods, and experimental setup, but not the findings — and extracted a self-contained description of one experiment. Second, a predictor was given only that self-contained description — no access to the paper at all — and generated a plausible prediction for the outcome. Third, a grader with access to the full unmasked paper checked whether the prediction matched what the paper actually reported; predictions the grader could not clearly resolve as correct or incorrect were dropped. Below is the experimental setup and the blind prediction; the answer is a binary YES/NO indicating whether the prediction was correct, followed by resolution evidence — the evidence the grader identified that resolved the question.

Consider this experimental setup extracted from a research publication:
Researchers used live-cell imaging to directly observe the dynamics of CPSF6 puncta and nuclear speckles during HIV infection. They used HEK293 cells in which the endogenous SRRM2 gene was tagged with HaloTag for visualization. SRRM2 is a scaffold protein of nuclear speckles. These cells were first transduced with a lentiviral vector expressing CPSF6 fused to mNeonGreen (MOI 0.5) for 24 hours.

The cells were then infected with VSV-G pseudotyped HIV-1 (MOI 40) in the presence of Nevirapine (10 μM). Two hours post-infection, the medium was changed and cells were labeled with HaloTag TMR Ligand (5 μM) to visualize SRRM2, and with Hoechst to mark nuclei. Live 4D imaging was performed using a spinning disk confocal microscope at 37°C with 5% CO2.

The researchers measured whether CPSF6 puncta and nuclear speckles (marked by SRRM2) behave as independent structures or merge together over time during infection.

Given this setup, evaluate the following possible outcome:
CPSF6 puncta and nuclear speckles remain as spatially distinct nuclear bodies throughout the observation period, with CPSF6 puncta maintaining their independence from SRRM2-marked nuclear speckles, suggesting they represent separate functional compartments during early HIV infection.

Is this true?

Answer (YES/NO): NO